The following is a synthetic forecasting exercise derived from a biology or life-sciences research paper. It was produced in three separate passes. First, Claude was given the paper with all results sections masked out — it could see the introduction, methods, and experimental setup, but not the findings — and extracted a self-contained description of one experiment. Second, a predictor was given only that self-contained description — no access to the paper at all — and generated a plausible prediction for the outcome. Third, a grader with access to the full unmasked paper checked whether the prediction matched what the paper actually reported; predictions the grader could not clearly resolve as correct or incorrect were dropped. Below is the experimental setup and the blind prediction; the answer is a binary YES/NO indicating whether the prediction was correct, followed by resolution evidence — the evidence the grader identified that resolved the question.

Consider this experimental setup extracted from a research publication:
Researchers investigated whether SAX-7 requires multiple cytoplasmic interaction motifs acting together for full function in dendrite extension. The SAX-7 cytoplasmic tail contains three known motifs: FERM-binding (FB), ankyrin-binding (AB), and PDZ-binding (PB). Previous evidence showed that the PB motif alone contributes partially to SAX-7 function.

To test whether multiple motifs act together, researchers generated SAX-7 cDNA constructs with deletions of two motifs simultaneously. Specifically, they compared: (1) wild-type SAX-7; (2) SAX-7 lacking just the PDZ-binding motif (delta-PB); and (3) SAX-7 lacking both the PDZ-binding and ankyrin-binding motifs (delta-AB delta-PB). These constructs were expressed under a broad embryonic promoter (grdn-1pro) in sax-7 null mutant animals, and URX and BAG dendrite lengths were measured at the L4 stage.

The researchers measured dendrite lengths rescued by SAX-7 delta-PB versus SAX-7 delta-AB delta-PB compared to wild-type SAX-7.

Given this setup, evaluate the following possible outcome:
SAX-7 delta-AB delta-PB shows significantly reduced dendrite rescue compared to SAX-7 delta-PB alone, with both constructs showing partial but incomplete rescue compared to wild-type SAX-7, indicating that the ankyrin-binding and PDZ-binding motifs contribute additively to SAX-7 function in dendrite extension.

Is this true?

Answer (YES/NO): NO